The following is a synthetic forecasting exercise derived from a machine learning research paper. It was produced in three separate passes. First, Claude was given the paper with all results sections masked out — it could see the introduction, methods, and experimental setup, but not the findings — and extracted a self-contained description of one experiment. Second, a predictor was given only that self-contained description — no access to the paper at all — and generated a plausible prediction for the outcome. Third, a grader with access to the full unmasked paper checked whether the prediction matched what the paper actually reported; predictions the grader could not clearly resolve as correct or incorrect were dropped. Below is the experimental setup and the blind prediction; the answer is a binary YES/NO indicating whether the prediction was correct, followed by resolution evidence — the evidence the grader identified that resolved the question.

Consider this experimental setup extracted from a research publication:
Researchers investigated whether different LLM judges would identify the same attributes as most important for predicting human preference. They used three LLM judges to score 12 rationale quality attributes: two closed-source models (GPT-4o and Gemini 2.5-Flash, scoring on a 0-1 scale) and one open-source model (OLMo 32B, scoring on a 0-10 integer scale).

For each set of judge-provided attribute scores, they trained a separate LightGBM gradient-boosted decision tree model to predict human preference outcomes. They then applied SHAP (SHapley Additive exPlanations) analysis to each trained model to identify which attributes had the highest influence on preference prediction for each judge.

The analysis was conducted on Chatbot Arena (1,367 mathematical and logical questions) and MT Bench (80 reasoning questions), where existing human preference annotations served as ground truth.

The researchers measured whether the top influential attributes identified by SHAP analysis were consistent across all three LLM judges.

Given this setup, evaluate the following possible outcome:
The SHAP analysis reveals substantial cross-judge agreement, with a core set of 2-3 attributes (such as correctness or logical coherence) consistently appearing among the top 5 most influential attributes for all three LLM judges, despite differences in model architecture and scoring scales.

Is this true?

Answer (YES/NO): YES